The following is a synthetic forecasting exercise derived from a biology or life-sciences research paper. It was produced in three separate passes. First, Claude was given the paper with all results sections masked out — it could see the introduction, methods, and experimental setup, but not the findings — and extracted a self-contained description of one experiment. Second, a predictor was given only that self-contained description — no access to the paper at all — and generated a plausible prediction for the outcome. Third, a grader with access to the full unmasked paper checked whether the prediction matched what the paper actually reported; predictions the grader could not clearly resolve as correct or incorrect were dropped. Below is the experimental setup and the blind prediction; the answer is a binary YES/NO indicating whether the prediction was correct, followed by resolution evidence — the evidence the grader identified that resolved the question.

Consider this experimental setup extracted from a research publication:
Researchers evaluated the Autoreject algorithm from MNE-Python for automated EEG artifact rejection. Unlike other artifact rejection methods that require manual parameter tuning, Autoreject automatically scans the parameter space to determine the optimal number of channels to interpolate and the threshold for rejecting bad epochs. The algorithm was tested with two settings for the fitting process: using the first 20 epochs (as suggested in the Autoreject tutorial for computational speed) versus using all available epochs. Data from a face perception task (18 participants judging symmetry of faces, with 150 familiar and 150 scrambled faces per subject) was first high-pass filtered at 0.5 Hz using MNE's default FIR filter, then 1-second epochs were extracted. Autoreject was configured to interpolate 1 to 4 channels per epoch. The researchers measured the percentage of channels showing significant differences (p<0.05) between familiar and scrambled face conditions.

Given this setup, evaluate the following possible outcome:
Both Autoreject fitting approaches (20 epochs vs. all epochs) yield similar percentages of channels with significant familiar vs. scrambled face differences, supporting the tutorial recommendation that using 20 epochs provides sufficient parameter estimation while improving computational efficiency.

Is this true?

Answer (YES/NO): YES